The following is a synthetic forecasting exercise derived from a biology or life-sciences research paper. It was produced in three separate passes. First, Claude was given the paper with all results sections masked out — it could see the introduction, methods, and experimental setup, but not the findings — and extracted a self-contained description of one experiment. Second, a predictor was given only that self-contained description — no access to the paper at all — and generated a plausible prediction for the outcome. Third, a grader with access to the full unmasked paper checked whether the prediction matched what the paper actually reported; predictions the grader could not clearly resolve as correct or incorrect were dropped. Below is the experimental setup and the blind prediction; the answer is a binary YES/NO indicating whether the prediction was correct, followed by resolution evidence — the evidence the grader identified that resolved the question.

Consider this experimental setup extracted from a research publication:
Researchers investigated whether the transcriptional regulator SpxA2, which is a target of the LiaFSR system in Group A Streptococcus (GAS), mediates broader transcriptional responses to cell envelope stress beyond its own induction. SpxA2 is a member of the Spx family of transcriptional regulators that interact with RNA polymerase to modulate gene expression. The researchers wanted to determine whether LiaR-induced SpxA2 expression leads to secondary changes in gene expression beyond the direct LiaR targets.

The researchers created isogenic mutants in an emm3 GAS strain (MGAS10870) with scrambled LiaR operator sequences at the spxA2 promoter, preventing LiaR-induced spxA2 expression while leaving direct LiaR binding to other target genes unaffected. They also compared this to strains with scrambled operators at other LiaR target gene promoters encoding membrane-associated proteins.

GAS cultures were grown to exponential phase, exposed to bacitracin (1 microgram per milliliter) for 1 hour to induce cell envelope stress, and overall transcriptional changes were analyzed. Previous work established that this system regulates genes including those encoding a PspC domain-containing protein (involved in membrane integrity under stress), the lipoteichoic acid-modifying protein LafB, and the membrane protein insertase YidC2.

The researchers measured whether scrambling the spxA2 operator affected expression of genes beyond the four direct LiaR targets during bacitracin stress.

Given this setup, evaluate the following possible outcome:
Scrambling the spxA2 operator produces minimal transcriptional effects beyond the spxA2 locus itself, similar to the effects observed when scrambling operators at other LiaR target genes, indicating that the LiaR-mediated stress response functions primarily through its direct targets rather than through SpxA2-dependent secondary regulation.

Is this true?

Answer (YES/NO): NO